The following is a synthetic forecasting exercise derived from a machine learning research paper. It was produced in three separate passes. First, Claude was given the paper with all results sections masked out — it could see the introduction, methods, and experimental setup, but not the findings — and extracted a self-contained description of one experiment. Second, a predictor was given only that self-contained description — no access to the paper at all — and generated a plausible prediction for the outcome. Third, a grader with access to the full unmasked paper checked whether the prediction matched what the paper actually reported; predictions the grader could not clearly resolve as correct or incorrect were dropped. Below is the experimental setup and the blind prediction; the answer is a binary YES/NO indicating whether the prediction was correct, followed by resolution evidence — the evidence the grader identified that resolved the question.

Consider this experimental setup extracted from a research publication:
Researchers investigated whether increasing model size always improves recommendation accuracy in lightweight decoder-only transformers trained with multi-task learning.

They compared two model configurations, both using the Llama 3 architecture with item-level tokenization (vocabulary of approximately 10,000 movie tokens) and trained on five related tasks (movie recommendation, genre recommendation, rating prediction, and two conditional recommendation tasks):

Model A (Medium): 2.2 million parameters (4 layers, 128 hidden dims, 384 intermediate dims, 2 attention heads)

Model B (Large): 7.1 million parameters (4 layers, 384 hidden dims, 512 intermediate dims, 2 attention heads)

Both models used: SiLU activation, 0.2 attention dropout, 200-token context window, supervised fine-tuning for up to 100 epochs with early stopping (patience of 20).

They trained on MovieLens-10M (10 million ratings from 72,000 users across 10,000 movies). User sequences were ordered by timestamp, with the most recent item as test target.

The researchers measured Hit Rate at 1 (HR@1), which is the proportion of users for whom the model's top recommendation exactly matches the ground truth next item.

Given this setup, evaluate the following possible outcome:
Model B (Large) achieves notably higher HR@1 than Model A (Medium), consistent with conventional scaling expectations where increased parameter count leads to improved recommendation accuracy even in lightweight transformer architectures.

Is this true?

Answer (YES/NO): NO